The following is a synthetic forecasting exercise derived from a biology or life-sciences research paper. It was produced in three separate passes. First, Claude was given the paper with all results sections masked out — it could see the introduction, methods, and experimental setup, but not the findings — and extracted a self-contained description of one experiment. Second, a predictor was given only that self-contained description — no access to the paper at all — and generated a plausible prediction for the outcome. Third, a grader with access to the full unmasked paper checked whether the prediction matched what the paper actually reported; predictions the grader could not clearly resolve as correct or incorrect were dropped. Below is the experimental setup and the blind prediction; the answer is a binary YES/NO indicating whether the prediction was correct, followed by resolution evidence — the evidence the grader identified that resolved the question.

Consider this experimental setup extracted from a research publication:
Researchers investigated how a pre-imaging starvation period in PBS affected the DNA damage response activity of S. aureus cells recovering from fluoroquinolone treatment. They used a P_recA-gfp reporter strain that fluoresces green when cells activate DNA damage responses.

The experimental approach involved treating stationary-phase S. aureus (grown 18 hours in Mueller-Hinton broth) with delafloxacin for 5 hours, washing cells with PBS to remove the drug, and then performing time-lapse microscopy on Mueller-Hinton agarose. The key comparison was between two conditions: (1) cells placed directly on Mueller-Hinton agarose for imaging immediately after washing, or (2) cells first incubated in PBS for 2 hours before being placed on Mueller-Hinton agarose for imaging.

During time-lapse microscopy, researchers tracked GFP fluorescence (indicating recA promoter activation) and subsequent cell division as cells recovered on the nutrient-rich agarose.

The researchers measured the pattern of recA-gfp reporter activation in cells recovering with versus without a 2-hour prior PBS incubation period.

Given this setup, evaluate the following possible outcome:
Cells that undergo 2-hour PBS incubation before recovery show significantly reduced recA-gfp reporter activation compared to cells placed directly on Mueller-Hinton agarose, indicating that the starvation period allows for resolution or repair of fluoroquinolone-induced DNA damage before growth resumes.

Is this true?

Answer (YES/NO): NO